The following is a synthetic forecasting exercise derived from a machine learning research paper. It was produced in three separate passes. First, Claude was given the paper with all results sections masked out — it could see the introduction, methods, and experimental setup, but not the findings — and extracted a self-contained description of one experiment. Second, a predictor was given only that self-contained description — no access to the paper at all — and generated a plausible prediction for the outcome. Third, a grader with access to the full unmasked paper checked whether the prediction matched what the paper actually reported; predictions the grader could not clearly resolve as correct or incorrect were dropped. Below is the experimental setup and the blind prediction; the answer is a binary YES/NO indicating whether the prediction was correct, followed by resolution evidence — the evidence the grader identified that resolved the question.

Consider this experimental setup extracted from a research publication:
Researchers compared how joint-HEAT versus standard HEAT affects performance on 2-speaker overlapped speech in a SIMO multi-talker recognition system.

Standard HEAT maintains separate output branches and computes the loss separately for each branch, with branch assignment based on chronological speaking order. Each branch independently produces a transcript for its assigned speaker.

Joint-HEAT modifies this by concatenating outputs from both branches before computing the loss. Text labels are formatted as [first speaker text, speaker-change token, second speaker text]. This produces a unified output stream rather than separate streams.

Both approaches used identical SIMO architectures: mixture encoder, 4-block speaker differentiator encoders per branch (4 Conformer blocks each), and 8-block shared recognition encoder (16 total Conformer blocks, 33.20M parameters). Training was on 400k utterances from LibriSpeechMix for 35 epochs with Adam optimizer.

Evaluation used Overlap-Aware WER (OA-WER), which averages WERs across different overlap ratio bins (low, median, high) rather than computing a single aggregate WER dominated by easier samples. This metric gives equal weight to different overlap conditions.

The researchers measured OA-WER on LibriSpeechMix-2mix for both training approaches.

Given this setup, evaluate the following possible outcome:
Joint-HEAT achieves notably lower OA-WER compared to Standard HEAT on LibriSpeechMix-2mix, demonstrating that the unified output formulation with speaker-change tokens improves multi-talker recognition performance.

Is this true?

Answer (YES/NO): NO